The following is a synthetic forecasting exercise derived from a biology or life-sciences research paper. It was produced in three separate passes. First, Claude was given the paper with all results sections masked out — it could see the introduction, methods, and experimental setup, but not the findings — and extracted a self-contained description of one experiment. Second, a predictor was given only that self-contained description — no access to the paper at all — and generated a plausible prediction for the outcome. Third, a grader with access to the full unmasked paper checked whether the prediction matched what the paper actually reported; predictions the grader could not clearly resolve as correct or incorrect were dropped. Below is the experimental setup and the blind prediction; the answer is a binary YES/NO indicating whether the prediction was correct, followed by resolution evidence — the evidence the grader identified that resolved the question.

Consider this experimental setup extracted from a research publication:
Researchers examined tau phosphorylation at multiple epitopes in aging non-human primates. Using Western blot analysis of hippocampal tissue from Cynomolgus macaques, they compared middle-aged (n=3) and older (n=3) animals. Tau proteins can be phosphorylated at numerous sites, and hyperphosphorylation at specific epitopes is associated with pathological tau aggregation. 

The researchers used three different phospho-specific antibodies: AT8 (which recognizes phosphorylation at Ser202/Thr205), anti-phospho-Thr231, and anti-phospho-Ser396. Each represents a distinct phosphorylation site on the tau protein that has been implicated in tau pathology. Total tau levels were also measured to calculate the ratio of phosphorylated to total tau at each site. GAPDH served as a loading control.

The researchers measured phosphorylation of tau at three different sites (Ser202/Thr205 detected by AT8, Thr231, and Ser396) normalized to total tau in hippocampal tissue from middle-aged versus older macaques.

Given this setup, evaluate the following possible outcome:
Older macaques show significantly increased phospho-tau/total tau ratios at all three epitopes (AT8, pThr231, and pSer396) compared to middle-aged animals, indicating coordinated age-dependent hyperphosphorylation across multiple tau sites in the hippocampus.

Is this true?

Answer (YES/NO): NO